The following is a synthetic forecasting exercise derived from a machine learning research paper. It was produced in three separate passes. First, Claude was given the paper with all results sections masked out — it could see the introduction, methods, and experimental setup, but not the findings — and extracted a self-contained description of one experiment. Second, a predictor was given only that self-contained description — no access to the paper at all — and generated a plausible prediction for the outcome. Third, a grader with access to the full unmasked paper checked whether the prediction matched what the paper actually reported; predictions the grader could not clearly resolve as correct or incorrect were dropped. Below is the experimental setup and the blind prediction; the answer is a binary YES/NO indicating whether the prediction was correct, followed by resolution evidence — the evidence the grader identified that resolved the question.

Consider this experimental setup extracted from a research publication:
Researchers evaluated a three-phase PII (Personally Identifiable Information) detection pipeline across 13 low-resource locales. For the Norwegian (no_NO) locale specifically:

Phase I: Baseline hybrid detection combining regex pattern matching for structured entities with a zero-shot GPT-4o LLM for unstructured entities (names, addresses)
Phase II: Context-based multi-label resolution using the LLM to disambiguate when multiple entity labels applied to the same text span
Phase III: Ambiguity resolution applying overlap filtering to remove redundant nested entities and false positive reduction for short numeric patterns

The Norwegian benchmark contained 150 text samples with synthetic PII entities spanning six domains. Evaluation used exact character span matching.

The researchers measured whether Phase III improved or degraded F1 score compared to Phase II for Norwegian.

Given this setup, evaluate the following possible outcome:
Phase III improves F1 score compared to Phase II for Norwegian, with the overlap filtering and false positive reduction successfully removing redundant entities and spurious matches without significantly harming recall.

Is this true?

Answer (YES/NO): NO